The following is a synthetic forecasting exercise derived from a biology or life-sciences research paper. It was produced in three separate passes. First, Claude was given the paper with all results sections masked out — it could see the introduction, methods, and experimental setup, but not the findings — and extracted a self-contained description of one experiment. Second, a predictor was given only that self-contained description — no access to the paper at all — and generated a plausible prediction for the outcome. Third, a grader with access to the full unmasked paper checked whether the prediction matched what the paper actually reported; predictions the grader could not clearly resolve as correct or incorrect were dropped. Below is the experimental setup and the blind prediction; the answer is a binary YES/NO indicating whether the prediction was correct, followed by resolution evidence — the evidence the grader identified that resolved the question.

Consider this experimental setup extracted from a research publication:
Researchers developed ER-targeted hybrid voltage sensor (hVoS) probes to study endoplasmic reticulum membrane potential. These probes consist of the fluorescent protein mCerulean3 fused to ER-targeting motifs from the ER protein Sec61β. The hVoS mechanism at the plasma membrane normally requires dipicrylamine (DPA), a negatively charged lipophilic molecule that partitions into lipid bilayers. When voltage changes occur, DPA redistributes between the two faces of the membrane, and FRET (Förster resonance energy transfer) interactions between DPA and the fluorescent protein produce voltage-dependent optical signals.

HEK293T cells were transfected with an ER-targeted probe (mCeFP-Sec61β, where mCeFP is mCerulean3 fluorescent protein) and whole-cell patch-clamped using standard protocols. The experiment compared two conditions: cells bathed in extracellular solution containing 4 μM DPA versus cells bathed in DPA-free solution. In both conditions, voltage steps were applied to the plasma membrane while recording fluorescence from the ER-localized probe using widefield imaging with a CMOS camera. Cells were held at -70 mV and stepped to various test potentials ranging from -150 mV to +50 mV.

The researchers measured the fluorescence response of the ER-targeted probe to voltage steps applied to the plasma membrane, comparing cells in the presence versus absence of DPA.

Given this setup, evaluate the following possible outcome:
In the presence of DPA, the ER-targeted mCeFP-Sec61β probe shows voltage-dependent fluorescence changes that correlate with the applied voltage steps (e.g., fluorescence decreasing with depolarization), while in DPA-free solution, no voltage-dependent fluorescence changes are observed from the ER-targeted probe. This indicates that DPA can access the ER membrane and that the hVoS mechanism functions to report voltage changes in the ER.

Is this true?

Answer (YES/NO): YES